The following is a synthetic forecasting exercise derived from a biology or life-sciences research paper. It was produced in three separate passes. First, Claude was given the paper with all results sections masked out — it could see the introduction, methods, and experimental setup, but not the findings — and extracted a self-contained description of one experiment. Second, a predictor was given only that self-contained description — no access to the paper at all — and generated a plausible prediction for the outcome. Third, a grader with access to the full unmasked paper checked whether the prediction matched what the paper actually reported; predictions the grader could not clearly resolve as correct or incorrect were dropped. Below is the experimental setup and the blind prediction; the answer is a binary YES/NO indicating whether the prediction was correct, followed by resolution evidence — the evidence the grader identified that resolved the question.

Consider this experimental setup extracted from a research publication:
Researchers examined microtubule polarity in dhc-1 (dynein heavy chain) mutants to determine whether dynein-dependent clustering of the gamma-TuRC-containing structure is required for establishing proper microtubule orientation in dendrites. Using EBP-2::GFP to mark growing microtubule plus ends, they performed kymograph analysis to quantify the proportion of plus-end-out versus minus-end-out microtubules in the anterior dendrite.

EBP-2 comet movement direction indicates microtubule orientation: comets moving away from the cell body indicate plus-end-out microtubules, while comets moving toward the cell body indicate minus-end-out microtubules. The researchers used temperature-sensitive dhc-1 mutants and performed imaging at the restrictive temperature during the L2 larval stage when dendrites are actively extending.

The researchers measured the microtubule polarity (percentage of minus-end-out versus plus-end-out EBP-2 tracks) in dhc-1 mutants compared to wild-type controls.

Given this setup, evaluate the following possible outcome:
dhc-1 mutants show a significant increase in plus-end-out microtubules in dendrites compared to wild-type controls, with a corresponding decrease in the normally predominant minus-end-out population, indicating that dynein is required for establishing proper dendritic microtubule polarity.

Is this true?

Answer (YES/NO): YES